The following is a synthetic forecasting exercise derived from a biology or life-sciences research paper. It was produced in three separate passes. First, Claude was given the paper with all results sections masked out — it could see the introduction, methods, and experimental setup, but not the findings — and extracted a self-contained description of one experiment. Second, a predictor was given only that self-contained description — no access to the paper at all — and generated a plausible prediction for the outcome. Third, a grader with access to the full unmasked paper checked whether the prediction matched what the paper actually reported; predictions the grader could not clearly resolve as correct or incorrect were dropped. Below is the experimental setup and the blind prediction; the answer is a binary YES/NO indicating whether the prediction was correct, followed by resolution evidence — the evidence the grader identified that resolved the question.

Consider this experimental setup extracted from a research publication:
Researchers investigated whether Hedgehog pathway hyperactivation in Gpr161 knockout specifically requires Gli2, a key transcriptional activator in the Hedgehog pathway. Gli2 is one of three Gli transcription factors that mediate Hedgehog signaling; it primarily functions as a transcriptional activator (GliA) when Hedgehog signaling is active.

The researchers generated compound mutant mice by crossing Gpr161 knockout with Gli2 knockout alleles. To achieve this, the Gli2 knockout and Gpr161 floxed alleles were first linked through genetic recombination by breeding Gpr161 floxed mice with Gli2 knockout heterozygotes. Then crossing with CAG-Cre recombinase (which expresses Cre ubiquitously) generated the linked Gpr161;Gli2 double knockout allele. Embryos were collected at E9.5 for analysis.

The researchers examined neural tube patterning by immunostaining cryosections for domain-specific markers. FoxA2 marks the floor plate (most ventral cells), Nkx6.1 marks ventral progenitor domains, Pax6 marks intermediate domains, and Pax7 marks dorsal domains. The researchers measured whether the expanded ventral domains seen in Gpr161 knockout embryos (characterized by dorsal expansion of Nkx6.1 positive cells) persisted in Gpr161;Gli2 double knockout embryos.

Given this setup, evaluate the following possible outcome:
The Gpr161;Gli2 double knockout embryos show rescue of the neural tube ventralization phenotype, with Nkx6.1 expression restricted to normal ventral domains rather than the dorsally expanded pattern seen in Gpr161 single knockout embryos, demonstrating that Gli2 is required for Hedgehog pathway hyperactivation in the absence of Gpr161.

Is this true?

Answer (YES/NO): NO